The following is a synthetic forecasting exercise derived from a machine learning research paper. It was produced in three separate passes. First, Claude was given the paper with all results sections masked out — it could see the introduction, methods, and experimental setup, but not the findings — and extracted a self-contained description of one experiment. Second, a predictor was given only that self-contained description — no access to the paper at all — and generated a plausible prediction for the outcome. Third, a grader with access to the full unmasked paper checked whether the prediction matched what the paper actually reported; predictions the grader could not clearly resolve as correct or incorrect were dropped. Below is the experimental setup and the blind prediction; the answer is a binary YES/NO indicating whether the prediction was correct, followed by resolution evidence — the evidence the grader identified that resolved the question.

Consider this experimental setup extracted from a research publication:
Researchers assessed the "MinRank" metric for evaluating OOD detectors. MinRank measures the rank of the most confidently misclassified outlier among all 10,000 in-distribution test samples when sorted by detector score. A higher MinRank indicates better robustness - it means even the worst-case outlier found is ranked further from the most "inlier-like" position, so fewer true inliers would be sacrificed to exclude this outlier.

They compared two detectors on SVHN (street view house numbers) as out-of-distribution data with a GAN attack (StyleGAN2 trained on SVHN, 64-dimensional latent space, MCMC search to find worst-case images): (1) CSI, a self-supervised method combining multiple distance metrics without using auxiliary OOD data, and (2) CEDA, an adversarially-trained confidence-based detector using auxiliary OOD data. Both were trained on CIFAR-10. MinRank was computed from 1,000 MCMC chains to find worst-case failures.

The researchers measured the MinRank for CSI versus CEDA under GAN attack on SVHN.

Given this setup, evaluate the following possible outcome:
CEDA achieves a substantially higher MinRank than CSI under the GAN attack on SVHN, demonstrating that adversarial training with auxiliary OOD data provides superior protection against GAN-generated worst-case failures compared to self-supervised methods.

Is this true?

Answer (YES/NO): NO